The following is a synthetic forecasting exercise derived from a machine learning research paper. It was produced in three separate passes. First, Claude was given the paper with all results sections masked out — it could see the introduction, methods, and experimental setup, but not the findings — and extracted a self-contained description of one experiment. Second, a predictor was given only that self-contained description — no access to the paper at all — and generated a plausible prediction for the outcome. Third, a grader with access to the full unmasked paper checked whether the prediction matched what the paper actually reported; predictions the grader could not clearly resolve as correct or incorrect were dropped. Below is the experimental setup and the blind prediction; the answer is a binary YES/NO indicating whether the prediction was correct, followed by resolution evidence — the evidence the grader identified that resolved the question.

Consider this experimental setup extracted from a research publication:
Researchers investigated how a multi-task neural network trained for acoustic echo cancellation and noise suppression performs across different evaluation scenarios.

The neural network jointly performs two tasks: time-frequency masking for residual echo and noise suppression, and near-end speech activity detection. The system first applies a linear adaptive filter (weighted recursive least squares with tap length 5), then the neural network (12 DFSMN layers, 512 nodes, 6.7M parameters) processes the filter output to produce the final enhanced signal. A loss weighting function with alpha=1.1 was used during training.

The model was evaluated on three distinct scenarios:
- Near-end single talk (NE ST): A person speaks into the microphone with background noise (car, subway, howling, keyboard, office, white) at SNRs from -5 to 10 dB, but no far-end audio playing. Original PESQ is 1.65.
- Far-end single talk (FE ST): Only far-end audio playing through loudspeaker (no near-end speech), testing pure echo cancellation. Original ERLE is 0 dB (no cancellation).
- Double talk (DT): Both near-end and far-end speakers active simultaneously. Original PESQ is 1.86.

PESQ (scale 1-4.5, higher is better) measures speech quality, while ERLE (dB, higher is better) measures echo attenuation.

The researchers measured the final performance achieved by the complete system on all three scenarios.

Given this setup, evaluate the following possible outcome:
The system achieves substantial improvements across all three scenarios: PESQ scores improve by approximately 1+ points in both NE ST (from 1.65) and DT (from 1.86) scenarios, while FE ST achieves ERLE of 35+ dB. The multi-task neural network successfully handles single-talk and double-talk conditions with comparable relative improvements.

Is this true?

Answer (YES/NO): NO